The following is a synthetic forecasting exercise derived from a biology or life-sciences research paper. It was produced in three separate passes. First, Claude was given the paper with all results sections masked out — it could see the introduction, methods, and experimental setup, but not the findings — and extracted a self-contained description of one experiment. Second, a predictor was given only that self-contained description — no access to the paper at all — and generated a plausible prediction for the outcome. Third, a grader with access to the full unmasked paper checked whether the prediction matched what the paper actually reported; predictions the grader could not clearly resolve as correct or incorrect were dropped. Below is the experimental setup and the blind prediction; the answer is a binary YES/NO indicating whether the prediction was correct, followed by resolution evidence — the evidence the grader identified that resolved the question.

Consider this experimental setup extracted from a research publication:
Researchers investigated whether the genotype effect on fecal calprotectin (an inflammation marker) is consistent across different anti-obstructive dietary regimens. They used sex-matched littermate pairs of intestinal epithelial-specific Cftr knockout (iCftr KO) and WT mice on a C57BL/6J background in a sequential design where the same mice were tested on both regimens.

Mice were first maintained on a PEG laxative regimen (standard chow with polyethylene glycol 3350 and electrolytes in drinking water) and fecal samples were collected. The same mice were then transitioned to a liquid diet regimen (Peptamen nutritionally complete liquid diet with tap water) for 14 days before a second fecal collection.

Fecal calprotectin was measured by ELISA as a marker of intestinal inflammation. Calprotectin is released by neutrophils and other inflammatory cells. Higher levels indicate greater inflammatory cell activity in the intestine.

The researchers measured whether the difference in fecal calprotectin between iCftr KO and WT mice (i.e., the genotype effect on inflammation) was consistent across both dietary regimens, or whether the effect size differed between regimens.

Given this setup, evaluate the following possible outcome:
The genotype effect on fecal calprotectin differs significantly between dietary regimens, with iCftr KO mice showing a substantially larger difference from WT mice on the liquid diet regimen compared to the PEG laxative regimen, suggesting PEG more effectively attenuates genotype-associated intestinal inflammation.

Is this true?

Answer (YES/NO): NO